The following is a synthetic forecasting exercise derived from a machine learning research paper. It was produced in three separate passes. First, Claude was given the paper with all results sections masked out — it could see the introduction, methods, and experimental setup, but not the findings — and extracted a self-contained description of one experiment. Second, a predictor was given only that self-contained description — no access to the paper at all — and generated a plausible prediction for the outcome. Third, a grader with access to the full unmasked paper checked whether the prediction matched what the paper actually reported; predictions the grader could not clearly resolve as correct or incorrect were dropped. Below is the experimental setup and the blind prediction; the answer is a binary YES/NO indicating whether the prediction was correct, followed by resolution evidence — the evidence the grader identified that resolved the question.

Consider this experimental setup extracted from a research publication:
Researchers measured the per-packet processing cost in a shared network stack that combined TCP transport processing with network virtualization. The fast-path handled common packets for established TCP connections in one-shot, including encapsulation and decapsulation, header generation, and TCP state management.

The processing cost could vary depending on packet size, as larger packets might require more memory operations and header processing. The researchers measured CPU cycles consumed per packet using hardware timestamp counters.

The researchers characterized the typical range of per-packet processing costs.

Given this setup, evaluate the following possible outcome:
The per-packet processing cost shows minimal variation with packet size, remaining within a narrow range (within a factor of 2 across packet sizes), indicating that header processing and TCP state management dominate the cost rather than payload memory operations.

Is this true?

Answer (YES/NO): NO